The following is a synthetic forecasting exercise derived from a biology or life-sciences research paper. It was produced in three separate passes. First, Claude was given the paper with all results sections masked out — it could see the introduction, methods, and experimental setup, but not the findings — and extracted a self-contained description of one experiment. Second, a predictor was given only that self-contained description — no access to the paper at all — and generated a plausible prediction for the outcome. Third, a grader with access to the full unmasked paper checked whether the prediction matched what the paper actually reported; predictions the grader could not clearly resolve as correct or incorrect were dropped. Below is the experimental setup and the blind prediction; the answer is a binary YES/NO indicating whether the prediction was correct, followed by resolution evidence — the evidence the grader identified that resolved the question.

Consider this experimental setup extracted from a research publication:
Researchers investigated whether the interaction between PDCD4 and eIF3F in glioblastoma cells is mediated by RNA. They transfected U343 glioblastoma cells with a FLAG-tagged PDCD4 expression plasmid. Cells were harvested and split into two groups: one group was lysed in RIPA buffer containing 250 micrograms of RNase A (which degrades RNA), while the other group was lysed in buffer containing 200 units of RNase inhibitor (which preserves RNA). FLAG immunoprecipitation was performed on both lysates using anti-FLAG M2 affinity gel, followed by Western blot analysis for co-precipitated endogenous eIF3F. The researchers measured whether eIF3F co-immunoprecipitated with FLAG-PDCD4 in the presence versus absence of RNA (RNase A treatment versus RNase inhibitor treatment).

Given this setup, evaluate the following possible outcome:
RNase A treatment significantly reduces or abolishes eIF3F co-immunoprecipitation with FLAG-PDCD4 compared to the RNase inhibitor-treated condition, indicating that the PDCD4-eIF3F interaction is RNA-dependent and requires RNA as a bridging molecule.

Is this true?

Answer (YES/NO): NO